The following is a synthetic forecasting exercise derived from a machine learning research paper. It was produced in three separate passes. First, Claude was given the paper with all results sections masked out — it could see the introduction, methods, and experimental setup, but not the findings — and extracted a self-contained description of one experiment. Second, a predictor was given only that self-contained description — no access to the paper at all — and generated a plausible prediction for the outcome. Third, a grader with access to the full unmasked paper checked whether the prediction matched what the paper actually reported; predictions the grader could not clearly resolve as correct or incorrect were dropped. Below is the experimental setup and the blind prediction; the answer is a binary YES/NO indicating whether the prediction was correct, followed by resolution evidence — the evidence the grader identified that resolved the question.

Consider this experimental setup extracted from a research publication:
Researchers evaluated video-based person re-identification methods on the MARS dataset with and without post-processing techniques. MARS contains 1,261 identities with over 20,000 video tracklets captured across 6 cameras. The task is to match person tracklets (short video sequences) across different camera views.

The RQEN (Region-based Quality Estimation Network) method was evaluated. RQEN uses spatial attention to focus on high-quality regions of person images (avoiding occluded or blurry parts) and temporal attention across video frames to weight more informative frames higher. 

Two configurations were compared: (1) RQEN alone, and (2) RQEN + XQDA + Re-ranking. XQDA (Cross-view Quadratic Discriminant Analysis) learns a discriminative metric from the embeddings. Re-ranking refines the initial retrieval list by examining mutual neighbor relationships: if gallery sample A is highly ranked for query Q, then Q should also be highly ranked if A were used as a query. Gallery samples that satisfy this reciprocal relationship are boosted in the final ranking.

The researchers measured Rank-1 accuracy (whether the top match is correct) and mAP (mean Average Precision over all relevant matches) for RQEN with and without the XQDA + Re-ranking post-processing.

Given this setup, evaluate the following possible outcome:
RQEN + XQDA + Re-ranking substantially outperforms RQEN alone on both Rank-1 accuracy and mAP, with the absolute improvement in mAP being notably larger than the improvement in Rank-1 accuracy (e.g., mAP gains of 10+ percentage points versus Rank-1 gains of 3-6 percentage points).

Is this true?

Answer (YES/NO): YES